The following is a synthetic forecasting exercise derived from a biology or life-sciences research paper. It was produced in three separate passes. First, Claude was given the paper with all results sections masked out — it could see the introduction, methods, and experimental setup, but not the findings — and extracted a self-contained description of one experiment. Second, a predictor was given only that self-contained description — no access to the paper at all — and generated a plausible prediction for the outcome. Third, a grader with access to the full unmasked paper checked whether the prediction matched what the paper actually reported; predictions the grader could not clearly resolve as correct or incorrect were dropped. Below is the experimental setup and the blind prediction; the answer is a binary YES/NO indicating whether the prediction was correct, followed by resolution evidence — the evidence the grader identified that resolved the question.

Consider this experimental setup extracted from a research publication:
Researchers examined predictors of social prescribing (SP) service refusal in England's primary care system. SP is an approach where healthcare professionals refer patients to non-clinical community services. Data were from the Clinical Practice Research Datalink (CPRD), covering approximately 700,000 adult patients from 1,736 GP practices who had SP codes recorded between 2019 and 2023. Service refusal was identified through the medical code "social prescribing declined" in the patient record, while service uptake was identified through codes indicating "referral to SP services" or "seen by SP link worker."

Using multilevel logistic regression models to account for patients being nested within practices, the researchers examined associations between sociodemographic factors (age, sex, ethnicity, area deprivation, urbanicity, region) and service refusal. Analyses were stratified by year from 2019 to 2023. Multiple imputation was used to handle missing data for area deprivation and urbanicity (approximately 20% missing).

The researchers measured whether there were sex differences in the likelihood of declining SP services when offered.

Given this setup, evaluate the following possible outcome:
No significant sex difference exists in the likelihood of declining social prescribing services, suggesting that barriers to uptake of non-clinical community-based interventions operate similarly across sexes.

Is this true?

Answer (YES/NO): NO